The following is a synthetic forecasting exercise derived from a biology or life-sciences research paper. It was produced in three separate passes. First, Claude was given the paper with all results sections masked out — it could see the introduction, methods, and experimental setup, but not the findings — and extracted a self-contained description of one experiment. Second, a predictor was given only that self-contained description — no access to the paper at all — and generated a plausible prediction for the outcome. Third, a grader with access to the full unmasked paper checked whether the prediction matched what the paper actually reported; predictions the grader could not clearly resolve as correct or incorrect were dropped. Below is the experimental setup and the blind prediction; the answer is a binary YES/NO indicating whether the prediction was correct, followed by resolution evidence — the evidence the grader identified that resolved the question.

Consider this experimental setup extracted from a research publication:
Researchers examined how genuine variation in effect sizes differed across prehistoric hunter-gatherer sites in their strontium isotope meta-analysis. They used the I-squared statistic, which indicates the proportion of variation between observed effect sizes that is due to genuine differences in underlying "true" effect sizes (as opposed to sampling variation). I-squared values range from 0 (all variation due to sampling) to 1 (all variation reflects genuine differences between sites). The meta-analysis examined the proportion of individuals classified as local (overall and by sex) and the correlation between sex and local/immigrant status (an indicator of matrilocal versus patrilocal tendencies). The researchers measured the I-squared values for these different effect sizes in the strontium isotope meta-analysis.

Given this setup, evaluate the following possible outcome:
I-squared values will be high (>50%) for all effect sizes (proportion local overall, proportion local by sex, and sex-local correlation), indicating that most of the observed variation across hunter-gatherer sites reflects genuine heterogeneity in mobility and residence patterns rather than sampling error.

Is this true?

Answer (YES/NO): NO